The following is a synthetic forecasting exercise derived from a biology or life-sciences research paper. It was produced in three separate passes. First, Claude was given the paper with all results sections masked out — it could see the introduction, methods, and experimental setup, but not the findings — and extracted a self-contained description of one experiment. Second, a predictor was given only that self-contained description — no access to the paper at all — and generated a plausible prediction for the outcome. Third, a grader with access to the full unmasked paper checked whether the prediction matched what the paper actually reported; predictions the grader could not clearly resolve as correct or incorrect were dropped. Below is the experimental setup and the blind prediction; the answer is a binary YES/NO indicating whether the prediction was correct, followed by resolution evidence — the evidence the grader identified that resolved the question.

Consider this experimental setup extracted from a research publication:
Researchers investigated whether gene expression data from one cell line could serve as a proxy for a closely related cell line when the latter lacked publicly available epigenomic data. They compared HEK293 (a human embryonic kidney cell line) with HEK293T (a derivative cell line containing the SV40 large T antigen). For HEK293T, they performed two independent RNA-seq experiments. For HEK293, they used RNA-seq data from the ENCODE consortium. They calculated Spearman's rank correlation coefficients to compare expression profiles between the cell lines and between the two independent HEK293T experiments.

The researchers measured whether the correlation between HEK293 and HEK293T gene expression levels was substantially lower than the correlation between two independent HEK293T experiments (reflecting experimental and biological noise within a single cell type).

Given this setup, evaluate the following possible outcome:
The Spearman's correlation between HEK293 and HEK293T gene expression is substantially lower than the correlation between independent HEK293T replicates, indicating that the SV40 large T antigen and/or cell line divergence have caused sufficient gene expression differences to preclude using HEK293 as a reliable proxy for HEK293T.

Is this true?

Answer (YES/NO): NO